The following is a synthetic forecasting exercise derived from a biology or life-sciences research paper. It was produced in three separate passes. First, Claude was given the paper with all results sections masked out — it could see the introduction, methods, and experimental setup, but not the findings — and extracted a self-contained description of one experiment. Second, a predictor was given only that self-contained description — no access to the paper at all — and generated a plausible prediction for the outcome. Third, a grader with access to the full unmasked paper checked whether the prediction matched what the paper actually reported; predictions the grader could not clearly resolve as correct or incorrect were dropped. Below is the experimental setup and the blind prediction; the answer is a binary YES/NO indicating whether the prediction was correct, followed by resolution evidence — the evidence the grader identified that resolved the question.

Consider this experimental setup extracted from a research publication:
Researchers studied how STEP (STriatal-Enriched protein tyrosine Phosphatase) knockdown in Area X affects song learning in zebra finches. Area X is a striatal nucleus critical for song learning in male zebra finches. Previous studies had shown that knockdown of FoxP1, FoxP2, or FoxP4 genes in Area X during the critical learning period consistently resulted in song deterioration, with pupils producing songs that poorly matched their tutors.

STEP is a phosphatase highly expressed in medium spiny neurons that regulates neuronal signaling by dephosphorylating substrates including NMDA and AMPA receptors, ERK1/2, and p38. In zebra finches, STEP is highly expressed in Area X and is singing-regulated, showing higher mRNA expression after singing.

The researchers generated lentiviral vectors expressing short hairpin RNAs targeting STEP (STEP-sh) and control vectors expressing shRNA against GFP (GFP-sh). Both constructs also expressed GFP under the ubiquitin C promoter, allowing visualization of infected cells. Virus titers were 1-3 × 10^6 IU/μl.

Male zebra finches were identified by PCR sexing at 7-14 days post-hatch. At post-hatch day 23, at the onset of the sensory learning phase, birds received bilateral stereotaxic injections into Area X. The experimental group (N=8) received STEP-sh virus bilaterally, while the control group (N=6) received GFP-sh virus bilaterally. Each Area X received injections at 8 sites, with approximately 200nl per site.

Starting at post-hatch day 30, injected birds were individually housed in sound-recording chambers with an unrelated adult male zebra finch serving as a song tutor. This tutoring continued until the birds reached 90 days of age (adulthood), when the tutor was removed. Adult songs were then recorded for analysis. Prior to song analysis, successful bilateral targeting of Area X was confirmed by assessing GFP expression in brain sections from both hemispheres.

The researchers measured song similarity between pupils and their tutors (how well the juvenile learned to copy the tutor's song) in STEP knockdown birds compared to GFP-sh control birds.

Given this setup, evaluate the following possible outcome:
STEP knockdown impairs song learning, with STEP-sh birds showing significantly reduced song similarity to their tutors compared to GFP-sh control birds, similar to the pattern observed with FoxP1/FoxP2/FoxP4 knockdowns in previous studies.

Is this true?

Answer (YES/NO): NO